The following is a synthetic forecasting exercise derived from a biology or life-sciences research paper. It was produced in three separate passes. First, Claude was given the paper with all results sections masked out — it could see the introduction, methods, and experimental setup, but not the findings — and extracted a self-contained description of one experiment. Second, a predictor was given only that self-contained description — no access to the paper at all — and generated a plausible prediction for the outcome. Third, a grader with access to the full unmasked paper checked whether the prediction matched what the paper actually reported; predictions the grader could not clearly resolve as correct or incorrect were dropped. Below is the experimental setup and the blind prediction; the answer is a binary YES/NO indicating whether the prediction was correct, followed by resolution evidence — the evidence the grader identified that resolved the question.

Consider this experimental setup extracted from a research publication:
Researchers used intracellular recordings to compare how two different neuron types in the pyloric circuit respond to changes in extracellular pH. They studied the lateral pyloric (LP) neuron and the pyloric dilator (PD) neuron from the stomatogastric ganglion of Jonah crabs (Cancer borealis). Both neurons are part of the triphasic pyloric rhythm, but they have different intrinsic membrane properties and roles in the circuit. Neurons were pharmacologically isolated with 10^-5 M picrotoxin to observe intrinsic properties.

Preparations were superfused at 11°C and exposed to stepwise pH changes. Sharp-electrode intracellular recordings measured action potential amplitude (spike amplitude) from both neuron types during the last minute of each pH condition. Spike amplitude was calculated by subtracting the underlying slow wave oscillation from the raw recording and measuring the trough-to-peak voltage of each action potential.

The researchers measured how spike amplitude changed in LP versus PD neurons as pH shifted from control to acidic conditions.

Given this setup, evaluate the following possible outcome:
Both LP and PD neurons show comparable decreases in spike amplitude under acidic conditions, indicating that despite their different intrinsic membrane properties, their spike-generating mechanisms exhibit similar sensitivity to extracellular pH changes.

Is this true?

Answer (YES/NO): NO